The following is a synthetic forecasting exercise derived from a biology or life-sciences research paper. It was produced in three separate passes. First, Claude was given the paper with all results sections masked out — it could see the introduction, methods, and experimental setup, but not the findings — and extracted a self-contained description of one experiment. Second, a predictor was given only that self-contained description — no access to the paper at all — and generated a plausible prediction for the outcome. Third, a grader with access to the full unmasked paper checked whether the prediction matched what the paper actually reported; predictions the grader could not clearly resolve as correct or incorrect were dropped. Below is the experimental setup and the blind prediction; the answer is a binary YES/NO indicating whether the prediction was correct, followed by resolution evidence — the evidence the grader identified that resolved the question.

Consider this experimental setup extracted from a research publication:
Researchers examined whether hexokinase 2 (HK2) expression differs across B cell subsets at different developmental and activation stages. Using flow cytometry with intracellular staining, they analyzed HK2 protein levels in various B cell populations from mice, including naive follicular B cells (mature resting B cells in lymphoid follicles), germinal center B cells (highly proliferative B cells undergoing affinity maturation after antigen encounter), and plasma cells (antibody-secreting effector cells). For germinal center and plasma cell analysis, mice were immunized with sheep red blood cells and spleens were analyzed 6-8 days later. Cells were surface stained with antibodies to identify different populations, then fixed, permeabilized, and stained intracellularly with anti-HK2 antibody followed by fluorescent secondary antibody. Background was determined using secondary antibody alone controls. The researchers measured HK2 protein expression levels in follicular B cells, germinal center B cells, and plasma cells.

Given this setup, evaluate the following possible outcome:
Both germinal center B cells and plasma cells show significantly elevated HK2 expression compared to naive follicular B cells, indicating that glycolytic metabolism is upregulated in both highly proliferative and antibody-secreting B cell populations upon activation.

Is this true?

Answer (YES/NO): YES